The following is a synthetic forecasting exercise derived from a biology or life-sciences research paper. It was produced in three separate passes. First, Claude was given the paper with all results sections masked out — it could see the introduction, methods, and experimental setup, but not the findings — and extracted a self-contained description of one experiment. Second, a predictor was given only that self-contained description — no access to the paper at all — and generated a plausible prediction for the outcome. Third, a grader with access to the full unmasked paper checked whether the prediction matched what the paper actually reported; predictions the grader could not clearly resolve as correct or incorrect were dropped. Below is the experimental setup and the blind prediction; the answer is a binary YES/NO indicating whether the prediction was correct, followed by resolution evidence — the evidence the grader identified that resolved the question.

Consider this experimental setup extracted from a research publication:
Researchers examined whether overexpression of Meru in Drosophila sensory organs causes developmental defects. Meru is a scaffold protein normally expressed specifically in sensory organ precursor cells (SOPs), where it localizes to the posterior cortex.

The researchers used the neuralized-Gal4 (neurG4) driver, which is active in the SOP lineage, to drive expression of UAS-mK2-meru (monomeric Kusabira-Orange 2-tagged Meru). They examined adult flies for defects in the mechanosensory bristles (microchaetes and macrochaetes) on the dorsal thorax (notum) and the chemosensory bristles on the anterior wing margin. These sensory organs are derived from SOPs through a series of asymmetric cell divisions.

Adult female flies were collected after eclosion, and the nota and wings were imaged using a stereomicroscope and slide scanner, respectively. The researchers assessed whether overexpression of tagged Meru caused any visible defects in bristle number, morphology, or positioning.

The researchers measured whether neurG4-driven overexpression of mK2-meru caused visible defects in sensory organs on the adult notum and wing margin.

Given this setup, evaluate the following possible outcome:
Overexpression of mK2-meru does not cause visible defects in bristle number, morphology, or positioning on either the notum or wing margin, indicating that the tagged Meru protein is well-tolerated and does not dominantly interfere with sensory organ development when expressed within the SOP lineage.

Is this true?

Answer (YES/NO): YES